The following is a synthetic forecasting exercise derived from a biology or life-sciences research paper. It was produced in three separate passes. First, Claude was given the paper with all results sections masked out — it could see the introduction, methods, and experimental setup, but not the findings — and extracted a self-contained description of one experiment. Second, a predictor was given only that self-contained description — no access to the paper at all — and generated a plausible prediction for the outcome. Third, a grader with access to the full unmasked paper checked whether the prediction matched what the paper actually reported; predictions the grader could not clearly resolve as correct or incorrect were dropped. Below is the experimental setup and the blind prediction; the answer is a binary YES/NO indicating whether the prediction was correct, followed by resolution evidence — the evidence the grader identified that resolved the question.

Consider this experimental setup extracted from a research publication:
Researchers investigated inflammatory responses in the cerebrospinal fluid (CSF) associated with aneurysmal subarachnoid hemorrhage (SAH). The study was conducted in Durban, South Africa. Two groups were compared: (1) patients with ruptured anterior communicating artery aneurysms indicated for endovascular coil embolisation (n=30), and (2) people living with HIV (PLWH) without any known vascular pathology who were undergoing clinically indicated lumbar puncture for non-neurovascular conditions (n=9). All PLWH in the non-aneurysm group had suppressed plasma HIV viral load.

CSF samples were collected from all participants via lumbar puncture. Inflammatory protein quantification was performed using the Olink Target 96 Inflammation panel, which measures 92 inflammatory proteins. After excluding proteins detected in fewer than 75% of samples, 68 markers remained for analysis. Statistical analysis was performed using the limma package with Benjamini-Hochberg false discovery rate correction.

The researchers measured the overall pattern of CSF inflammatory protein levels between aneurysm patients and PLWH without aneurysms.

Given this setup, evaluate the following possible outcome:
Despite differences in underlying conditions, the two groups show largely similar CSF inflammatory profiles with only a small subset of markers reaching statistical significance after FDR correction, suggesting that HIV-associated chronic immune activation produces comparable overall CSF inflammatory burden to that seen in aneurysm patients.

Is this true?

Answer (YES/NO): NO